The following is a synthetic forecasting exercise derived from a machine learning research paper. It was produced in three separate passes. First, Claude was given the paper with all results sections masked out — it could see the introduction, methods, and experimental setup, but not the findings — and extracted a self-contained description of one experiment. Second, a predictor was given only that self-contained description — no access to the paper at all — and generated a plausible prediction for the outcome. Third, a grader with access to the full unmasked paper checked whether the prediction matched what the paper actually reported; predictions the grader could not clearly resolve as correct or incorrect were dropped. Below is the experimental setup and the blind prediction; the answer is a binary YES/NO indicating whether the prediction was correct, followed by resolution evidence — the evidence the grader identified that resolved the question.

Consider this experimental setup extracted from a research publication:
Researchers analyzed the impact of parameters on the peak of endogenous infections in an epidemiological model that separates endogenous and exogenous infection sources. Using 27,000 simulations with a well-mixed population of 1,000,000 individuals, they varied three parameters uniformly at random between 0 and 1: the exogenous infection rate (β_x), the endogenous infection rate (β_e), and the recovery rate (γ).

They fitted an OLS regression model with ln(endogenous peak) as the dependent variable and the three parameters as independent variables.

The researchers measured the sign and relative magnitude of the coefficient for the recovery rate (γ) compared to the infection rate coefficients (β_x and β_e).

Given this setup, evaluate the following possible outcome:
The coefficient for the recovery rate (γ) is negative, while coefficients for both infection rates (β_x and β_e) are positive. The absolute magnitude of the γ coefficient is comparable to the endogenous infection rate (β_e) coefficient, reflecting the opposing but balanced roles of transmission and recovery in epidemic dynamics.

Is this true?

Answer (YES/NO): NO